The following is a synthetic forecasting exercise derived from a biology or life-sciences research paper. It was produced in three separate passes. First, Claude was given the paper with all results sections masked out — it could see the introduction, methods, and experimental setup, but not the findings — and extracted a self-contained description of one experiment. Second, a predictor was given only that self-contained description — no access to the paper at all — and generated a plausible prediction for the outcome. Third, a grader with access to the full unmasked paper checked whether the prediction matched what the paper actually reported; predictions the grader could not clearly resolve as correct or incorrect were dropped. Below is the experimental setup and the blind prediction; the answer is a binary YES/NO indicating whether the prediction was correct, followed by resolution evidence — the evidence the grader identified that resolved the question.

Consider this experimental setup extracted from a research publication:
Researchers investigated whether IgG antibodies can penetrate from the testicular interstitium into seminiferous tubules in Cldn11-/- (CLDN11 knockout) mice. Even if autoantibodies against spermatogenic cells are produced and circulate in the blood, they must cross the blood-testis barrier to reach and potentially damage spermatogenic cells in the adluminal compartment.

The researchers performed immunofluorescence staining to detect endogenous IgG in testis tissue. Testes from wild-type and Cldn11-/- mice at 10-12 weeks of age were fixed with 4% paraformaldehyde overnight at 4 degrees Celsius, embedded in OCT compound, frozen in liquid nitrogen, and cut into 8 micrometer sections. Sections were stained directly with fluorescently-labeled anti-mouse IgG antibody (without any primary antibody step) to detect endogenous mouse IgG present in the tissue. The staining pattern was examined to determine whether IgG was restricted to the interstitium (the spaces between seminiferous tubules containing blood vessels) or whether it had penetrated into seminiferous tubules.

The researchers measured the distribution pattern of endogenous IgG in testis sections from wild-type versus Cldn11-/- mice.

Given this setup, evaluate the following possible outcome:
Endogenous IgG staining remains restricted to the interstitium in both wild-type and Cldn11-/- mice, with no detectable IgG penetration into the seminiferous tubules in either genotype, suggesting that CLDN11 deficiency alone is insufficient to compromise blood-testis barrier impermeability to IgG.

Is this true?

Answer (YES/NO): NO